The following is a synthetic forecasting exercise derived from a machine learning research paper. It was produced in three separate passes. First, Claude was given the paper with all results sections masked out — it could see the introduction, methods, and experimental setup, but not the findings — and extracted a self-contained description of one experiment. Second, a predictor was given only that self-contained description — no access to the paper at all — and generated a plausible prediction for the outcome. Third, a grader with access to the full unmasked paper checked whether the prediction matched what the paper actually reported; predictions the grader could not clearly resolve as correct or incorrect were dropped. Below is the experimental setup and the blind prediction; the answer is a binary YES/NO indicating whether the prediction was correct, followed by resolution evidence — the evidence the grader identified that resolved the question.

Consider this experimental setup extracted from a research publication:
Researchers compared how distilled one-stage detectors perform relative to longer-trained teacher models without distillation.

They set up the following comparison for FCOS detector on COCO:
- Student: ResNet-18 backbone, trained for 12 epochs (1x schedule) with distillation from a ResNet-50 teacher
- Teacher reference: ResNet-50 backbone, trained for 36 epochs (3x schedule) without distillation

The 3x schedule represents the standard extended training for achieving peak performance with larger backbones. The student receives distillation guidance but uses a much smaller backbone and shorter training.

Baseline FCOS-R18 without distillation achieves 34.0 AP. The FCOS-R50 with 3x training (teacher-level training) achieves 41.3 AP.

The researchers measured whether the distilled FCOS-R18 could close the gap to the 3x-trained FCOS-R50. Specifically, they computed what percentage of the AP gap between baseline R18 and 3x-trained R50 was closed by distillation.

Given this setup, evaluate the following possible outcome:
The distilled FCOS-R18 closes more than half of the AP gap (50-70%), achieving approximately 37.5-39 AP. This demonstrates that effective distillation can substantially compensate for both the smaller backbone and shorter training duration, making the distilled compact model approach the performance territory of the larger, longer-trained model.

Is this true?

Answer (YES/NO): YES